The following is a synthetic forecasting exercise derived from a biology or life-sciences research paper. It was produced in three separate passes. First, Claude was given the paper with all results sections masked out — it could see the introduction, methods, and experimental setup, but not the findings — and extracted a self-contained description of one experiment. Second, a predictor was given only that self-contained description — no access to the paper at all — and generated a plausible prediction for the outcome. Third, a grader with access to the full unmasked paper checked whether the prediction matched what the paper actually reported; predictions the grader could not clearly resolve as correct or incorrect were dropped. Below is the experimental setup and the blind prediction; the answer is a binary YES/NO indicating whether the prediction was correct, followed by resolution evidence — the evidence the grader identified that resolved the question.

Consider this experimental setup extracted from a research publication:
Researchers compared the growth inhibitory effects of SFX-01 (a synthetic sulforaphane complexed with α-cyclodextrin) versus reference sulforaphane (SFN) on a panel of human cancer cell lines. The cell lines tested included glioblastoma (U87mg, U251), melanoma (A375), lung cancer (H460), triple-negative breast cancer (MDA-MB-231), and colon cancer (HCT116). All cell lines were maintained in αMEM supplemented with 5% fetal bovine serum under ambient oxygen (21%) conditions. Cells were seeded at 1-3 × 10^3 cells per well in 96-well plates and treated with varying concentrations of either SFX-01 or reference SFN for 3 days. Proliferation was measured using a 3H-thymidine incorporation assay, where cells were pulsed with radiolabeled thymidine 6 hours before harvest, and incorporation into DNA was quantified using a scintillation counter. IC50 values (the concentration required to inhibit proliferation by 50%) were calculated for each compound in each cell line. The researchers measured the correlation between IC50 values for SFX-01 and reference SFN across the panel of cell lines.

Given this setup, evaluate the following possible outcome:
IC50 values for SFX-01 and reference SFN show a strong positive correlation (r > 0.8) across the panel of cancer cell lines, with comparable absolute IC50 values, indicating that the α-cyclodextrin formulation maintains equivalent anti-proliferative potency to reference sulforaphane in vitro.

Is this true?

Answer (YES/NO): NO